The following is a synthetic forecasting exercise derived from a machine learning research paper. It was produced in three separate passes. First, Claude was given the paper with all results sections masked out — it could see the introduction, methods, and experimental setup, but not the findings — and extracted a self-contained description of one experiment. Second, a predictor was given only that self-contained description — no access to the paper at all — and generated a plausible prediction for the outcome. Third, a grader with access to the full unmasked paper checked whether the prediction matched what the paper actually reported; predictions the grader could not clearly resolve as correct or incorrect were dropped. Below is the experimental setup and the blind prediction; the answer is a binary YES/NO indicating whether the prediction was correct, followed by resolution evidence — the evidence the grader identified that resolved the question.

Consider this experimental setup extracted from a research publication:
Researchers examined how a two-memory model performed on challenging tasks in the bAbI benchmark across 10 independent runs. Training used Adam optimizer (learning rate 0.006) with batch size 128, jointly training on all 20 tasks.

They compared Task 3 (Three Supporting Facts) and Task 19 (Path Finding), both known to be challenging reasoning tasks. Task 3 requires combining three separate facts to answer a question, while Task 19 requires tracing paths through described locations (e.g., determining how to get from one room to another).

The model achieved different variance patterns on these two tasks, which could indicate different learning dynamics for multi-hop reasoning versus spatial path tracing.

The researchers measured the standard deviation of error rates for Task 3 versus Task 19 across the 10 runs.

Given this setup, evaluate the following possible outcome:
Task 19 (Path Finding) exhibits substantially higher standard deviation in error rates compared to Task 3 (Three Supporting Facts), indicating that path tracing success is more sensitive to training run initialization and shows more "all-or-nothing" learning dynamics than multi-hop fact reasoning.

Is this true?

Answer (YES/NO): YES